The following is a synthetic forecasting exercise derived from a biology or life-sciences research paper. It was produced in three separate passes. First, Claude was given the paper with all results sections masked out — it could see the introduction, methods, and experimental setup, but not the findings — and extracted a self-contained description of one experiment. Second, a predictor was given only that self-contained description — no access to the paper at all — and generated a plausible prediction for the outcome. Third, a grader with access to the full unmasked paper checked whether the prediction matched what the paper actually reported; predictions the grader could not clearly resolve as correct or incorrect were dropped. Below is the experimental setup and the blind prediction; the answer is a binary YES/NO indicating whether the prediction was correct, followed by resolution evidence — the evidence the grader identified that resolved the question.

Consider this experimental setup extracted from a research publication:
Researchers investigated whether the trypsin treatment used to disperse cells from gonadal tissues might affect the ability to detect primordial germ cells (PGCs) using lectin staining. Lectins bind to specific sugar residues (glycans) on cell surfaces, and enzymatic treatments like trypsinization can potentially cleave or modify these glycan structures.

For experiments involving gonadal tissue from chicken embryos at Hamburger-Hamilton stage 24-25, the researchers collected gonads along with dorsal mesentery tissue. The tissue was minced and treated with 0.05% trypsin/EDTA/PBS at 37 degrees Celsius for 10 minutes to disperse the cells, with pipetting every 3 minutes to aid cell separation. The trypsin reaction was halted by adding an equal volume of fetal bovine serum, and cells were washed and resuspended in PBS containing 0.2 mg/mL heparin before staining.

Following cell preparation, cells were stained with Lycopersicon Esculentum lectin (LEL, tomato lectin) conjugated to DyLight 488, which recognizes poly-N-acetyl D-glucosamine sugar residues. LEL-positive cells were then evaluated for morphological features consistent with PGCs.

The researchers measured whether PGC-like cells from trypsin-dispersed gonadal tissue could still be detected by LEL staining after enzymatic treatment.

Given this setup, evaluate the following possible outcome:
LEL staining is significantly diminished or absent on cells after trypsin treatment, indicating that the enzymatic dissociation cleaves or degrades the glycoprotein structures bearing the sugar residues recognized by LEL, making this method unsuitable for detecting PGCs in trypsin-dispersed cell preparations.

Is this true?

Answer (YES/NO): NO